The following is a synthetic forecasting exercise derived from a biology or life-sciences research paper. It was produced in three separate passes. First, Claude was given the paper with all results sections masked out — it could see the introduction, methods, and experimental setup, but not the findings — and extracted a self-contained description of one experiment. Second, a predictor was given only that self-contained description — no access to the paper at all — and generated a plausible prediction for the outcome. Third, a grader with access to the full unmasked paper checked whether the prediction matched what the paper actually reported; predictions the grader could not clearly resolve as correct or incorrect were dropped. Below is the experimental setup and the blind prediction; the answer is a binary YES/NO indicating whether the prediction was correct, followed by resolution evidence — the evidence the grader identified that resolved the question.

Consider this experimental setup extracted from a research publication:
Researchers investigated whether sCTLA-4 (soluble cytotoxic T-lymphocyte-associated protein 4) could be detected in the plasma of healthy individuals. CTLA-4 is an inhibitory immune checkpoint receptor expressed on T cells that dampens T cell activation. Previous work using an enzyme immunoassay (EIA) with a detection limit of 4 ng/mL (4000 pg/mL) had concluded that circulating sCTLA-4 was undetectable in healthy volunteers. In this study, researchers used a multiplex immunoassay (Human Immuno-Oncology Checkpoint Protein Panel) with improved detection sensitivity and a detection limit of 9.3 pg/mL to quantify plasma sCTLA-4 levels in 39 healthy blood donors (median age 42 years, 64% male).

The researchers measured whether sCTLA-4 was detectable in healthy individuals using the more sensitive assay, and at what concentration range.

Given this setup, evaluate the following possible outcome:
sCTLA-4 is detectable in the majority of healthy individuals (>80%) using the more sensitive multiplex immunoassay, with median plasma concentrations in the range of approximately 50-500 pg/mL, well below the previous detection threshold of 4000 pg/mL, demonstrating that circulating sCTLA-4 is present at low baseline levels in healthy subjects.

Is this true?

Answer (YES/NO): NO